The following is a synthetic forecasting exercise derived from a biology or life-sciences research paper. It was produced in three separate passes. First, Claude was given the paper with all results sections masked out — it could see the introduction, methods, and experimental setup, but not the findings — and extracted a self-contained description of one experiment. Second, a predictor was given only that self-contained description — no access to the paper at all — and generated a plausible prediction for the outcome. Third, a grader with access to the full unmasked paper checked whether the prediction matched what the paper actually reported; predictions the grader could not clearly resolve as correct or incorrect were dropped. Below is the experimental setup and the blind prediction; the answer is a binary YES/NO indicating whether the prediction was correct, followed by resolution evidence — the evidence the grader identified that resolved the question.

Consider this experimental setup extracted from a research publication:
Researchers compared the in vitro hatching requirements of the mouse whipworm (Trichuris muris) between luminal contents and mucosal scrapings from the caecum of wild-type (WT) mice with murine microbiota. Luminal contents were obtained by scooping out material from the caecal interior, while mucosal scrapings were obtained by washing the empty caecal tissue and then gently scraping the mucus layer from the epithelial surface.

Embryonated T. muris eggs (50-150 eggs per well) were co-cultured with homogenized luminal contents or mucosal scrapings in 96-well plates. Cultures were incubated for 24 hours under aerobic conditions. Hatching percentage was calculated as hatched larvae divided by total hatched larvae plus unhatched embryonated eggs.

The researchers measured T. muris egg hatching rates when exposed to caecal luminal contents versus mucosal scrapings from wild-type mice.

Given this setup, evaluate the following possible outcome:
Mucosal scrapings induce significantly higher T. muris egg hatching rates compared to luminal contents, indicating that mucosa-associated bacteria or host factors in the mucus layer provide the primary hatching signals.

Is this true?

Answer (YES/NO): YES